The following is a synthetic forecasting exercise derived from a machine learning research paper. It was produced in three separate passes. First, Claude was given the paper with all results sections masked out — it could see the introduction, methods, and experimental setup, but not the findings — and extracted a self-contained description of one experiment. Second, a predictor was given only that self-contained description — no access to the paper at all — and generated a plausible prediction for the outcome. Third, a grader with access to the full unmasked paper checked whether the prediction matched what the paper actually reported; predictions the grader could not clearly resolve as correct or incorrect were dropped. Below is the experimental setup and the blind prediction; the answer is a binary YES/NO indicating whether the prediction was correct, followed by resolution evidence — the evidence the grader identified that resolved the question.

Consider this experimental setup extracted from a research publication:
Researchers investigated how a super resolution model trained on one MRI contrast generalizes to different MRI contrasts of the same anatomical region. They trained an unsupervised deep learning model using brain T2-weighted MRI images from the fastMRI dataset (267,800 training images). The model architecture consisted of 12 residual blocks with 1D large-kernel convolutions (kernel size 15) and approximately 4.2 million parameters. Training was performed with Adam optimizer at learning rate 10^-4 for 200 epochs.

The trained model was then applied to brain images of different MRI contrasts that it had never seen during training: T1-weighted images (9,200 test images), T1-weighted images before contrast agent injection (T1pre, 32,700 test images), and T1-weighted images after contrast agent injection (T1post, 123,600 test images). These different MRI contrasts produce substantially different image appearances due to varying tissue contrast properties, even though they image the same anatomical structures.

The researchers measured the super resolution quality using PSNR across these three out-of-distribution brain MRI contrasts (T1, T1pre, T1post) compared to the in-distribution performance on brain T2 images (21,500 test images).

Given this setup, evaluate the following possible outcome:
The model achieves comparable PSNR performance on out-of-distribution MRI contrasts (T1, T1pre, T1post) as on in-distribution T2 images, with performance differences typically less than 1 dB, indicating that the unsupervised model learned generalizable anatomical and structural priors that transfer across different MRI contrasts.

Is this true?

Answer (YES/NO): NO